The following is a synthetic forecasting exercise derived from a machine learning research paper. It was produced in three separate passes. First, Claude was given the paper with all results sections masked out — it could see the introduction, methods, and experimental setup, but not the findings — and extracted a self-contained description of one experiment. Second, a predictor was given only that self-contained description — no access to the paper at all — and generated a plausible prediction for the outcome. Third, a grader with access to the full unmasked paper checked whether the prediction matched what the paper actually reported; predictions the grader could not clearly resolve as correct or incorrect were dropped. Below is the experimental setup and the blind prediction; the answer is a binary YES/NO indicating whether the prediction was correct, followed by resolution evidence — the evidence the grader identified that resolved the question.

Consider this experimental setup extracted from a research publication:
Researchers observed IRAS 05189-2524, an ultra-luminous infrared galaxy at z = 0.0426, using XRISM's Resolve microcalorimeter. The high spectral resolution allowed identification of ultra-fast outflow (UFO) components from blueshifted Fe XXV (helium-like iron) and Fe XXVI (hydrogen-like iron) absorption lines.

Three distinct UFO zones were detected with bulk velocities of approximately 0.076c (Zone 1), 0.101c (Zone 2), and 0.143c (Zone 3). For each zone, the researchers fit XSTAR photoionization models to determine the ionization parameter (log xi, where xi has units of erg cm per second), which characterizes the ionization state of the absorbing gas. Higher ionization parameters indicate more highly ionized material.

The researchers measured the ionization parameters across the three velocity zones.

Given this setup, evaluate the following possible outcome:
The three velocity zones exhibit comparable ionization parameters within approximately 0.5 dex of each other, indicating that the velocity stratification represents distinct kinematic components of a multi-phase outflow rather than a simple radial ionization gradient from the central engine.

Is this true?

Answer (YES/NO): YES